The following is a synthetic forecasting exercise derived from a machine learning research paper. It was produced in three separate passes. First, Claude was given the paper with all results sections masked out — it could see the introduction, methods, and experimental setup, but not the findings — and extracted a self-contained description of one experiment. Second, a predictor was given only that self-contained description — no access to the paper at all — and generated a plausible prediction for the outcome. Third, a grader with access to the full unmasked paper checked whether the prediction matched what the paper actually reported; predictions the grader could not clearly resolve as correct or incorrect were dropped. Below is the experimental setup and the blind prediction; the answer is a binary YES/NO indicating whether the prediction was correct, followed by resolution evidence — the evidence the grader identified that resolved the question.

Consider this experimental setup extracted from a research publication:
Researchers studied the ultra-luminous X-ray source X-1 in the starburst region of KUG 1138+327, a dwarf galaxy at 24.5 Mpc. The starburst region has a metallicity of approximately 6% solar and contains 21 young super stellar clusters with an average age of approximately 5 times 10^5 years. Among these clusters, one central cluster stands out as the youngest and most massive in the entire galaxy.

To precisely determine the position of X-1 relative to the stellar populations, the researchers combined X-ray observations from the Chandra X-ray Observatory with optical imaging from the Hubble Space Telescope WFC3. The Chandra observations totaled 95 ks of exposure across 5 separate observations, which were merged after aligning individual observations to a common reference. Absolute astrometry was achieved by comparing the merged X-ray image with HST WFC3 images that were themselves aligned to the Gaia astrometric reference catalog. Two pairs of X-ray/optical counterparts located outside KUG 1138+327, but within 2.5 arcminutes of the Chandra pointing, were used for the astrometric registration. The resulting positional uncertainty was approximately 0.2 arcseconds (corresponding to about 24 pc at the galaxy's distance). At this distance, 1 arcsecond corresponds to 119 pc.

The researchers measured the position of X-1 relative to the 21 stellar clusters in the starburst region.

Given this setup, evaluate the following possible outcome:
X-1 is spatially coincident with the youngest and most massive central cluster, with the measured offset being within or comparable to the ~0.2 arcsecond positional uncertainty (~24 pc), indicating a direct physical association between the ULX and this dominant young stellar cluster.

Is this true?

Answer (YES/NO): YES